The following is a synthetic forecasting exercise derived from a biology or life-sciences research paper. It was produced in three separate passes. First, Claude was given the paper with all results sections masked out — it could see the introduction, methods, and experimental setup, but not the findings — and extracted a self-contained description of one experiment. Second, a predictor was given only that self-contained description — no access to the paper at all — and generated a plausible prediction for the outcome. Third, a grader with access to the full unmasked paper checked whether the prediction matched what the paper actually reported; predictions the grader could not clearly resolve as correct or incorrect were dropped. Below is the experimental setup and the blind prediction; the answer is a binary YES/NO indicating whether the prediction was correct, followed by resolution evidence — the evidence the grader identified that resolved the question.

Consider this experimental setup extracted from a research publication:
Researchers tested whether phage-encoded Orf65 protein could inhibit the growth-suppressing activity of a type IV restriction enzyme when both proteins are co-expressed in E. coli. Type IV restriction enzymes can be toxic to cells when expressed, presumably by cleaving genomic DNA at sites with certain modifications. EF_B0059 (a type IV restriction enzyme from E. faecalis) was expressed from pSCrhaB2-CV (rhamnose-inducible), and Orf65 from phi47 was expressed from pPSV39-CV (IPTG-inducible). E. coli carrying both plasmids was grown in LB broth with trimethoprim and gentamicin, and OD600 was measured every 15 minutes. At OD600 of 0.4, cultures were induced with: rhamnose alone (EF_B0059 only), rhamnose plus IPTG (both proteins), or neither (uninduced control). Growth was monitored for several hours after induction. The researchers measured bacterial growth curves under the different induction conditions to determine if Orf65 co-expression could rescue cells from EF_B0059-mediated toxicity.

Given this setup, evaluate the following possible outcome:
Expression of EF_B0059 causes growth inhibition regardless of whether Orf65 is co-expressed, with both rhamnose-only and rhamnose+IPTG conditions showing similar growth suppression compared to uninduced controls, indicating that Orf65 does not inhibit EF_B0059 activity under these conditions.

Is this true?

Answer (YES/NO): YES